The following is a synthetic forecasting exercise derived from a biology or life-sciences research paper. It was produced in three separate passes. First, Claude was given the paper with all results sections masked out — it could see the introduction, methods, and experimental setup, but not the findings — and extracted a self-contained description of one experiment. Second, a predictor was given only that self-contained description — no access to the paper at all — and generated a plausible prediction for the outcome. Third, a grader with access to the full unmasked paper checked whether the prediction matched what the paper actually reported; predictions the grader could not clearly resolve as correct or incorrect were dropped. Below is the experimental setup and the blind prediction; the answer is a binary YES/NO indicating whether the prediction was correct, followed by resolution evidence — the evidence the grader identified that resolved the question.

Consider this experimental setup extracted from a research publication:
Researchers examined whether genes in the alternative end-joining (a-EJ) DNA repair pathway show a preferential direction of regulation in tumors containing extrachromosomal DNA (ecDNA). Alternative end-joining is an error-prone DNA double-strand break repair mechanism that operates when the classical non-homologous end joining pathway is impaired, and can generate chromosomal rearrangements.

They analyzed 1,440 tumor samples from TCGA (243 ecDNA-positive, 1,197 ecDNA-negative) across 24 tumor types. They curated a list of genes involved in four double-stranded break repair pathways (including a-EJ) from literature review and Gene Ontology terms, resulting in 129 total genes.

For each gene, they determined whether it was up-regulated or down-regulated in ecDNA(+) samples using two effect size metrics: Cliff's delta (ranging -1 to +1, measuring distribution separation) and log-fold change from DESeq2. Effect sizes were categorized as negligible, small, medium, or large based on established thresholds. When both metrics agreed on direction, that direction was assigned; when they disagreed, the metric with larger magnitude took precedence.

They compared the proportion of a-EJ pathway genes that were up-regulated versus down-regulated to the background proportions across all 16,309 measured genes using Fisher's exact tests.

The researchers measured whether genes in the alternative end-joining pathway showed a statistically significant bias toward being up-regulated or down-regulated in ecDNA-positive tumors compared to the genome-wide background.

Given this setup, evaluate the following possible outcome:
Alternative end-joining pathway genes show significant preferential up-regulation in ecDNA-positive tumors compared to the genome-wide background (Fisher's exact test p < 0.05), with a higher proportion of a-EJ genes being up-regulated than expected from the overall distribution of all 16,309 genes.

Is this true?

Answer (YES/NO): YES